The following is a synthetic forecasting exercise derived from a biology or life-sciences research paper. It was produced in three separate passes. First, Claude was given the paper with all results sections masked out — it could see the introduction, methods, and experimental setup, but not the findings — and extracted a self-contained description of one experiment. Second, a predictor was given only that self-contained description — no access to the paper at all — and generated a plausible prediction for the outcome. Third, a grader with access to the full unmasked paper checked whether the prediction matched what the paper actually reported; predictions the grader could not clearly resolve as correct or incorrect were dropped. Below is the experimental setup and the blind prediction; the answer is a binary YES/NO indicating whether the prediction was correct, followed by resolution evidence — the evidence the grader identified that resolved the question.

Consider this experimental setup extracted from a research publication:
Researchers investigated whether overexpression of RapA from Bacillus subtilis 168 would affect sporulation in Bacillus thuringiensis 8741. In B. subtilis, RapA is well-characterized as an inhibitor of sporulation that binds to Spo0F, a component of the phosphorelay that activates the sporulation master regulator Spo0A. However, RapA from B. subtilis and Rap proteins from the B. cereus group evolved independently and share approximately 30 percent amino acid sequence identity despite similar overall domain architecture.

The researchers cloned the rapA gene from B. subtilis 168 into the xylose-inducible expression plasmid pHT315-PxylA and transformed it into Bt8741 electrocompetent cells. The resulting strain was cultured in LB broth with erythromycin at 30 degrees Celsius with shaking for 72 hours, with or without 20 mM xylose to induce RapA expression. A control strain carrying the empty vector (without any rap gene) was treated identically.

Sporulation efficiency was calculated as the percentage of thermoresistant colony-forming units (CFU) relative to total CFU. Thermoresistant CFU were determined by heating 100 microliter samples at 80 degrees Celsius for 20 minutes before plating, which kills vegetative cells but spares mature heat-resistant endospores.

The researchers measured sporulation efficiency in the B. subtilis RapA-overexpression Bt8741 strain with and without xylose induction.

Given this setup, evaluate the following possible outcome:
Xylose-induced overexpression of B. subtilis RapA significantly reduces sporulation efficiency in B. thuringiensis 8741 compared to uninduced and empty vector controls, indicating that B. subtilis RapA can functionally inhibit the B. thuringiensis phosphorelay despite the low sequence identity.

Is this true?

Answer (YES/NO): YES